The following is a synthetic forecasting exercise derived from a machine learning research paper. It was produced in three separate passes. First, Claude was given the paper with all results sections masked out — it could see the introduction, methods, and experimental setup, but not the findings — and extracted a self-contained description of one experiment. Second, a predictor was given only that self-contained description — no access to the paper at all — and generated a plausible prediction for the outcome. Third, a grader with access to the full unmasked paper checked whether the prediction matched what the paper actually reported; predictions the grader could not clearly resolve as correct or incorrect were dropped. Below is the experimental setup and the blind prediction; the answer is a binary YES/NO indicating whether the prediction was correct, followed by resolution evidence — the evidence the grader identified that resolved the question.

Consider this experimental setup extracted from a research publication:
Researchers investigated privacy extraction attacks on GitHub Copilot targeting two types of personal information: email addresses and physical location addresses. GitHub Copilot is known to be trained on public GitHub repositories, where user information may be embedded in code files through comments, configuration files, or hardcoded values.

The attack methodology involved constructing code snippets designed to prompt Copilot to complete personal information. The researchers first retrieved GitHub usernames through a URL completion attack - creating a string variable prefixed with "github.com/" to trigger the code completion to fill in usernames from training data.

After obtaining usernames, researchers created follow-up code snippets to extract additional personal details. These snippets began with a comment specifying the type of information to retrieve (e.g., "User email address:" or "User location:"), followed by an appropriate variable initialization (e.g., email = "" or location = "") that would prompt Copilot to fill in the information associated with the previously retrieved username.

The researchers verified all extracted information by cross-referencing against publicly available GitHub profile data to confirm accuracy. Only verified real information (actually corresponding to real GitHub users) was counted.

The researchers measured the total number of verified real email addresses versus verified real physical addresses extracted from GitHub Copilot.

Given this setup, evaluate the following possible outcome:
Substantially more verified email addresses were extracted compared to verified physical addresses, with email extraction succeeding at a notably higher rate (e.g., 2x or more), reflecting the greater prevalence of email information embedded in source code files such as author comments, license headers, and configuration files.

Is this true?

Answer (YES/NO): NO